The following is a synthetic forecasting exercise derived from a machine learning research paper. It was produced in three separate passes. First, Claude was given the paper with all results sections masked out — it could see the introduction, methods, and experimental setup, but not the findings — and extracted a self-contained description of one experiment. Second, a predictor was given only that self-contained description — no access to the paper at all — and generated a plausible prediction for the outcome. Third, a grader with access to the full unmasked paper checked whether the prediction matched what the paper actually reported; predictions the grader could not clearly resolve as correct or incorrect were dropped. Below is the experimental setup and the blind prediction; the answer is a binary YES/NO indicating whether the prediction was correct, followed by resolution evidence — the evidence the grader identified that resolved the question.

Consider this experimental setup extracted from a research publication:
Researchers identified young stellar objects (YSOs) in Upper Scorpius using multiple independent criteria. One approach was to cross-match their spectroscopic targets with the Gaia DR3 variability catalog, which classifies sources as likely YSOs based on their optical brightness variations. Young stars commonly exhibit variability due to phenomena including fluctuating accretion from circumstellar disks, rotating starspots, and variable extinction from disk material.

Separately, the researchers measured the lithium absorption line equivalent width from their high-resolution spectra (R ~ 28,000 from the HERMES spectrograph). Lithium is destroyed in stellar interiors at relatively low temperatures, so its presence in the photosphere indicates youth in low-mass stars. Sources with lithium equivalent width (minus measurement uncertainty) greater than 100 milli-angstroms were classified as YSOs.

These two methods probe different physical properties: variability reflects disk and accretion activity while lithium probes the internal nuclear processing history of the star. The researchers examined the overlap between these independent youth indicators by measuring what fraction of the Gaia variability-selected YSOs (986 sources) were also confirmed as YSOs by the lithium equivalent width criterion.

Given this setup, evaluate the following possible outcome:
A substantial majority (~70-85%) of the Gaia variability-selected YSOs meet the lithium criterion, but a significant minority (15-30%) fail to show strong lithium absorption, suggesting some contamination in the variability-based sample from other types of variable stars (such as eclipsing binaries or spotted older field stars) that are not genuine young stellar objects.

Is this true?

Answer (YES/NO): YES